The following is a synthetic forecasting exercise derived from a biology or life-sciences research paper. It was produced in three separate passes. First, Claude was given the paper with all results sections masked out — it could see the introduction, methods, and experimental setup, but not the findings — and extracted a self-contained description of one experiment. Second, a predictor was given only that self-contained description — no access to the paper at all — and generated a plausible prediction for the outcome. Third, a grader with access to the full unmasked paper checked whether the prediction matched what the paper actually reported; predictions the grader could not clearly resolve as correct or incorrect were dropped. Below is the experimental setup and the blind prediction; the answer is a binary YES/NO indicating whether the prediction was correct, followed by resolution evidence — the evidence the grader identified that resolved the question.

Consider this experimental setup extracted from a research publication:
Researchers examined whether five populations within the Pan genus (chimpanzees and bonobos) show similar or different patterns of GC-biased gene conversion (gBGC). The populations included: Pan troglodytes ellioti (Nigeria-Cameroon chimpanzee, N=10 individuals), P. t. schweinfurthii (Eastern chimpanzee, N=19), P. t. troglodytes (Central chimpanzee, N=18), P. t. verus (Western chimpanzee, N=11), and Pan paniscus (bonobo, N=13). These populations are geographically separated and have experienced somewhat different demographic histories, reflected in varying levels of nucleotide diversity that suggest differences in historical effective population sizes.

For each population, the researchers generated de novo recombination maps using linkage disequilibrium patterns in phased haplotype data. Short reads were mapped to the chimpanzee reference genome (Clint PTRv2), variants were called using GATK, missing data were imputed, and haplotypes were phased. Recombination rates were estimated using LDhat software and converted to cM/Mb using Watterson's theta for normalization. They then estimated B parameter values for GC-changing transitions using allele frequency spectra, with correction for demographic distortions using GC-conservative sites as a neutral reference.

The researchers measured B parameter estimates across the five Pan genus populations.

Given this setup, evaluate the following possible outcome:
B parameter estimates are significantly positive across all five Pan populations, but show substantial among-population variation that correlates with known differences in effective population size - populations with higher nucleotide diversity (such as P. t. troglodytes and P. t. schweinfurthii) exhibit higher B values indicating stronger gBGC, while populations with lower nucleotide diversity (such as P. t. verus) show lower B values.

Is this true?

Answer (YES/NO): NO